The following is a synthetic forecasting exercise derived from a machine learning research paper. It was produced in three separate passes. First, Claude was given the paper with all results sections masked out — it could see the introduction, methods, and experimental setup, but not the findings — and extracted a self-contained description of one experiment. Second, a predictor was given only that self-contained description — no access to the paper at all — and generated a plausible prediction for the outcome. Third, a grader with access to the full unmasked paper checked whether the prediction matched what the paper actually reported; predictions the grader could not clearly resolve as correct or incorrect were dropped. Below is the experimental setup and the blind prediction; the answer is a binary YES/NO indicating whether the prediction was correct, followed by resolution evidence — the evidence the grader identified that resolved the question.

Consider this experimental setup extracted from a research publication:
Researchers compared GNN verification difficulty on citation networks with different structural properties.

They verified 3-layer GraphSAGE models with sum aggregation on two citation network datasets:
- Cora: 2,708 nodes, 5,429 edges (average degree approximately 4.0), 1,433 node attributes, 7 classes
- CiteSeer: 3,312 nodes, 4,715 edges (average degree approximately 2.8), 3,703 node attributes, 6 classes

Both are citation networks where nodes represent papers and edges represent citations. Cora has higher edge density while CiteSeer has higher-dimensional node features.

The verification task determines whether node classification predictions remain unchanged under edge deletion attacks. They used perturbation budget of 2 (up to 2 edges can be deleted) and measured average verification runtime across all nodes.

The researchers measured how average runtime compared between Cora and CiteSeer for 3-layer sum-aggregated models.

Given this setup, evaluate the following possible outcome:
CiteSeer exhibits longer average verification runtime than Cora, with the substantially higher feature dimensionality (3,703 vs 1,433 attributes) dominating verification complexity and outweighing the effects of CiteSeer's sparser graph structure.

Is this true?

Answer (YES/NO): NO